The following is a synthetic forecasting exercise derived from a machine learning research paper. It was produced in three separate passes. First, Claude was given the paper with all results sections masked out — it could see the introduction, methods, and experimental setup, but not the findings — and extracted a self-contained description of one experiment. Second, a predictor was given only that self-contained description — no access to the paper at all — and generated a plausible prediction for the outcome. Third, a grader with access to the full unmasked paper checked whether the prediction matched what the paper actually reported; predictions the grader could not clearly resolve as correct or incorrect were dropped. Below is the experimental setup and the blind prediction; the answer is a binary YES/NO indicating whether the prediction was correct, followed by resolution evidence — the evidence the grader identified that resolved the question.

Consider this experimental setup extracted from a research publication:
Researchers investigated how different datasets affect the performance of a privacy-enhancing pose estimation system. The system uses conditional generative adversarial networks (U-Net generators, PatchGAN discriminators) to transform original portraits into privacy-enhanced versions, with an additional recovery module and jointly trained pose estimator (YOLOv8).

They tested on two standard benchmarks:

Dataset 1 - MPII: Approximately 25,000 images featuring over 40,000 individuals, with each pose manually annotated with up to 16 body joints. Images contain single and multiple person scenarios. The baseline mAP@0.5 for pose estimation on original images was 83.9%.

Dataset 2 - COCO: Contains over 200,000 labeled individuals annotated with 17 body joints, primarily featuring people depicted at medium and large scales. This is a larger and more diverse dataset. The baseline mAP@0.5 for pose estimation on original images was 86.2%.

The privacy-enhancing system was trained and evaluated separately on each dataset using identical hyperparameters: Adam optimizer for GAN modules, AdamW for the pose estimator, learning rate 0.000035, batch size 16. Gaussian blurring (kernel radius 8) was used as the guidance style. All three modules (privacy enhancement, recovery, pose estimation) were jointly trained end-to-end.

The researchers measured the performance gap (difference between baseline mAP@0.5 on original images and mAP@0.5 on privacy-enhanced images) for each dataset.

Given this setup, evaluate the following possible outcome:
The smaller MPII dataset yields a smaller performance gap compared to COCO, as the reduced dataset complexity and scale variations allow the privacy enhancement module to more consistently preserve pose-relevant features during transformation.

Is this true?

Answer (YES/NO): YES